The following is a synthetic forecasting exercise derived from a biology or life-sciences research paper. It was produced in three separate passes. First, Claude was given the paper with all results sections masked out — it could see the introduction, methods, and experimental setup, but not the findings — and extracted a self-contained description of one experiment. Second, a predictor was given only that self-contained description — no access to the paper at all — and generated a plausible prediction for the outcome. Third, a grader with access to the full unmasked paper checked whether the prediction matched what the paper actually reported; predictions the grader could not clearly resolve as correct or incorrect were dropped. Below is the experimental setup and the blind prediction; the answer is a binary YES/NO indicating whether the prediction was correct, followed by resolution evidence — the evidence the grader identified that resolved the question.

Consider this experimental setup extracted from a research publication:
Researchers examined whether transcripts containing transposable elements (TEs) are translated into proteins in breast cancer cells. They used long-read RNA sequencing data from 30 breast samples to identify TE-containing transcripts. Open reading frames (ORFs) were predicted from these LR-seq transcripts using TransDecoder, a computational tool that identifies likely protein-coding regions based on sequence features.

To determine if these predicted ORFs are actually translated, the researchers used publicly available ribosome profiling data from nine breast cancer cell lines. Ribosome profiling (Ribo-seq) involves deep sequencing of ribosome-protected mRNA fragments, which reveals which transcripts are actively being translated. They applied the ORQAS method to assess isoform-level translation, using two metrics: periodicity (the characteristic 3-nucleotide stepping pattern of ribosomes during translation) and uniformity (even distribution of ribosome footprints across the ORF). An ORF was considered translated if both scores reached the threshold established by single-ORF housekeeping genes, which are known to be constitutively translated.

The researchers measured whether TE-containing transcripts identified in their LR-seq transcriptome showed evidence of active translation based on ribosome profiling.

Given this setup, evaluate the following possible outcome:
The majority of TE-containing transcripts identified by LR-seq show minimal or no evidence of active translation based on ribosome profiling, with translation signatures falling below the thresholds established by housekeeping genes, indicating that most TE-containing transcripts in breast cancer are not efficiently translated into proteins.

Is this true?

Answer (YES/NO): NO